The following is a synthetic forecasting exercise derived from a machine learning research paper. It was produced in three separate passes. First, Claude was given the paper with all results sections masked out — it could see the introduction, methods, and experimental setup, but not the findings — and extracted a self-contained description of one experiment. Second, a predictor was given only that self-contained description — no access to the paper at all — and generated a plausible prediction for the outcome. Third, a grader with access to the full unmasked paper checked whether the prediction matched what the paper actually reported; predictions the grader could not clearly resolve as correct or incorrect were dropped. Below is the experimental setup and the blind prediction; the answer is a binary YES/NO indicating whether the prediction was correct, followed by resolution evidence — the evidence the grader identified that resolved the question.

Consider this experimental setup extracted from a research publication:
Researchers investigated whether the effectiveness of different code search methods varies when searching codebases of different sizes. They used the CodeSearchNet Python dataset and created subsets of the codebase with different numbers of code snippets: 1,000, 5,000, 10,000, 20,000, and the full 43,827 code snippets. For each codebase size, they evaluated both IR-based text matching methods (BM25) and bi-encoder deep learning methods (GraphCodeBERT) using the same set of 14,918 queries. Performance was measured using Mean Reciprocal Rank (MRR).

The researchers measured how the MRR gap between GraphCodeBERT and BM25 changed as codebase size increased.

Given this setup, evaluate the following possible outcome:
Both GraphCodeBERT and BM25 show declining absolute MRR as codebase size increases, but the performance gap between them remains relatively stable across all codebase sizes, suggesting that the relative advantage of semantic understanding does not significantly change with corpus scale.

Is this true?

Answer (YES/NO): NO